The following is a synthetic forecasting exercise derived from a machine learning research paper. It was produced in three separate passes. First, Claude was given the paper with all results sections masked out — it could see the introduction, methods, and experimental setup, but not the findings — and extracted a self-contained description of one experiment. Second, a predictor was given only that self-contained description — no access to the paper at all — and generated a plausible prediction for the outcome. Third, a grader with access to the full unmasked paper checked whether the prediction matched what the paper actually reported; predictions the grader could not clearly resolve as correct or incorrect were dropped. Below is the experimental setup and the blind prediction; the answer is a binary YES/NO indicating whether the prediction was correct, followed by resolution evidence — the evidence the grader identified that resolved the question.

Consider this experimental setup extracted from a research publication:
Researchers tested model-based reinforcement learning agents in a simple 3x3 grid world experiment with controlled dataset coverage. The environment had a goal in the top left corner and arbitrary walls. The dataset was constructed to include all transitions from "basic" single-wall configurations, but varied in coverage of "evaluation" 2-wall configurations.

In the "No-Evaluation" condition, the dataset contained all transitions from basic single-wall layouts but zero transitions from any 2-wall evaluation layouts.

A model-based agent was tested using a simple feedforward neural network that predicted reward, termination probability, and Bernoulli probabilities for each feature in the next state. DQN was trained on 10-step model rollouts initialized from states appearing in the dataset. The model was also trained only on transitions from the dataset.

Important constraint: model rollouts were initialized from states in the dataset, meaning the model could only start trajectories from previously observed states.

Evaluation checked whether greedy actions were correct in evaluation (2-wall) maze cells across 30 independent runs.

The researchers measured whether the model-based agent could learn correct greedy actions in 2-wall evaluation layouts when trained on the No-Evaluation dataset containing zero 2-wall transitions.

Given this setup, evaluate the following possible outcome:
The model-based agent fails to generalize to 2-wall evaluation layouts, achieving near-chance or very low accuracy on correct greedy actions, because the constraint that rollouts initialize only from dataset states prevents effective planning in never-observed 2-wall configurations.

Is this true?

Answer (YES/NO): YES